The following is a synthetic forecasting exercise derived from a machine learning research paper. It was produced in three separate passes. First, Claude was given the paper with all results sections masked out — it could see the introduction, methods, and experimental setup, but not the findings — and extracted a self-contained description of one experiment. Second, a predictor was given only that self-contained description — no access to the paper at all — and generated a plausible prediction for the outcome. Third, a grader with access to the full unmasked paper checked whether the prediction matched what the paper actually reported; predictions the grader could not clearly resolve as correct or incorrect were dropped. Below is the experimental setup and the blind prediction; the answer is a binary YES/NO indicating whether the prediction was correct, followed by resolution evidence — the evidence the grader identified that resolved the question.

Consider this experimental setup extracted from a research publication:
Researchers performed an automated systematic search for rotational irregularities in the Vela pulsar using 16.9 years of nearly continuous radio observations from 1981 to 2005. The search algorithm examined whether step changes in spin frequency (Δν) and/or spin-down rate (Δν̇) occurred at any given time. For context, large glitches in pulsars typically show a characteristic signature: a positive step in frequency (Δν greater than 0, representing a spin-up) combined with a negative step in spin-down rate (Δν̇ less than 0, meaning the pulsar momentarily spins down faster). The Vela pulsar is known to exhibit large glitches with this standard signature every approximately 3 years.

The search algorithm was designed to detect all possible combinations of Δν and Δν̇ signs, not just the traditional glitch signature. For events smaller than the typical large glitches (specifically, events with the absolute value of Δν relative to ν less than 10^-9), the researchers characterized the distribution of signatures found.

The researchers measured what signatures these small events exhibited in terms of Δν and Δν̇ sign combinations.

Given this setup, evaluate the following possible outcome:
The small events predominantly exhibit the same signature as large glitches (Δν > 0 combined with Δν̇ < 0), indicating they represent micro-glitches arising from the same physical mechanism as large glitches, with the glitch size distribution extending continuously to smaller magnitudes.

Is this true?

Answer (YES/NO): NO